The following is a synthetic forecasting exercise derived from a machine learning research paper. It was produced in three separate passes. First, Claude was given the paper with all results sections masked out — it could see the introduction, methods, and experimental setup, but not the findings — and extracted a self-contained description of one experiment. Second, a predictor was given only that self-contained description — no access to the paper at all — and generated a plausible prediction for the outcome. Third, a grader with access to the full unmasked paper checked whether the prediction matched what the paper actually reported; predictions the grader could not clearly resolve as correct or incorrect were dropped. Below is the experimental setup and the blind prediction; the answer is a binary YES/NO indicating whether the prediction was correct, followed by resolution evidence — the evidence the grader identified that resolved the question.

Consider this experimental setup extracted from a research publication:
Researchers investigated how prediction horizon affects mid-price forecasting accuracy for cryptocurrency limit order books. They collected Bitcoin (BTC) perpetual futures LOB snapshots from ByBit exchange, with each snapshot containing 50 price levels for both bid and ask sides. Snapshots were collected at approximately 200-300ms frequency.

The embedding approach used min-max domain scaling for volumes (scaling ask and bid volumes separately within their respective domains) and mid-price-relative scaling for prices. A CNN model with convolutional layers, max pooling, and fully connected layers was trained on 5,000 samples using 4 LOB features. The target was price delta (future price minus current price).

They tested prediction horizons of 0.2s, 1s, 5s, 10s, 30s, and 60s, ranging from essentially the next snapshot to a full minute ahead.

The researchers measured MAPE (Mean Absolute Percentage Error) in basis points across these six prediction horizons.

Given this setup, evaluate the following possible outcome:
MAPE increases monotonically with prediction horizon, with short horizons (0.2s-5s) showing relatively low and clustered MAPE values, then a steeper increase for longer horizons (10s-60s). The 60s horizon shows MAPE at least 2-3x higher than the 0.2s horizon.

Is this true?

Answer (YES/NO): NO